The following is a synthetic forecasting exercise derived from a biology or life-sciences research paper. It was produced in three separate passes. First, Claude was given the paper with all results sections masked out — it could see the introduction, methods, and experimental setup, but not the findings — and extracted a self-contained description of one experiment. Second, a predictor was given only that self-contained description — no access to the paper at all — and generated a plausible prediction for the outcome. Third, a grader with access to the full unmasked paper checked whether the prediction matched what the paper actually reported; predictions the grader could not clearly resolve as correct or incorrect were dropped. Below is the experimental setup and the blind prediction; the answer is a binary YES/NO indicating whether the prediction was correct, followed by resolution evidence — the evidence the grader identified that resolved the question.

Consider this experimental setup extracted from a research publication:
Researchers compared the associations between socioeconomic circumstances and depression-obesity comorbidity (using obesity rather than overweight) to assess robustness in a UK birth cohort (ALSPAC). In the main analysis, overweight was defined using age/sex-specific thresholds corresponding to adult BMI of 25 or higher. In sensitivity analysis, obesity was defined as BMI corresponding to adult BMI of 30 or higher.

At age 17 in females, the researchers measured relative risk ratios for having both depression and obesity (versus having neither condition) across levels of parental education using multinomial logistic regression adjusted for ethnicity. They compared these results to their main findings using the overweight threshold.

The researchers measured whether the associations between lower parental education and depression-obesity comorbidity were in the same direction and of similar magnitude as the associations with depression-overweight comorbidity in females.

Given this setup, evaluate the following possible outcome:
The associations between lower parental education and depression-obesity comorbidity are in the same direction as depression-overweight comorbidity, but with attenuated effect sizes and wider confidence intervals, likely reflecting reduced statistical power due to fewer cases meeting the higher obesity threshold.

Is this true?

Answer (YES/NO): NO